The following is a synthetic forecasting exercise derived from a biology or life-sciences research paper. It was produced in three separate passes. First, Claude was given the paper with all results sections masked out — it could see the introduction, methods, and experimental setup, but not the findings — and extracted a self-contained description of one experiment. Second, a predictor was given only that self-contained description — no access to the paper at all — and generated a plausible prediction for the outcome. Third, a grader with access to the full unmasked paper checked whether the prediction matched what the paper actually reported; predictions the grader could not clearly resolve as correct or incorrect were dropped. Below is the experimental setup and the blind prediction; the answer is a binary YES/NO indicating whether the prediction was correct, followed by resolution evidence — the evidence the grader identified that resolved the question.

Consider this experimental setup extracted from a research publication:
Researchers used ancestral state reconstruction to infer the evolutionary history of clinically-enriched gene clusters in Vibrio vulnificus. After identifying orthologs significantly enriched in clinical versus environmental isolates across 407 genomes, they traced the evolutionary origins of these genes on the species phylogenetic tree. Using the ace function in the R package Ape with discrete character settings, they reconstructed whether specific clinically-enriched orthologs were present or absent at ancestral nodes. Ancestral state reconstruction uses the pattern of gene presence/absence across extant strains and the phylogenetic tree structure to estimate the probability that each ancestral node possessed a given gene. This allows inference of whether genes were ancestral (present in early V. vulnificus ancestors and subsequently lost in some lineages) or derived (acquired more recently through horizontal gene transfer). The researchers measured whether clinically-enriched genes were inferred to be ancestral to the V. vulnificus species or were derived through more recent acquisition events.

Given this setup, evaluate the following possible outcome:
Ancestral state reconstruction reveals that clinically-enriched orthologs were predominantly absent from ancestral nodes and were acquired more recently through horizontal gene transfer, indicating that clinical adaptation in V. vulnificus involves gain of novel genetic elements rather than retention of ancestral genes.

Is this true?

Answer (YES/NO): NO